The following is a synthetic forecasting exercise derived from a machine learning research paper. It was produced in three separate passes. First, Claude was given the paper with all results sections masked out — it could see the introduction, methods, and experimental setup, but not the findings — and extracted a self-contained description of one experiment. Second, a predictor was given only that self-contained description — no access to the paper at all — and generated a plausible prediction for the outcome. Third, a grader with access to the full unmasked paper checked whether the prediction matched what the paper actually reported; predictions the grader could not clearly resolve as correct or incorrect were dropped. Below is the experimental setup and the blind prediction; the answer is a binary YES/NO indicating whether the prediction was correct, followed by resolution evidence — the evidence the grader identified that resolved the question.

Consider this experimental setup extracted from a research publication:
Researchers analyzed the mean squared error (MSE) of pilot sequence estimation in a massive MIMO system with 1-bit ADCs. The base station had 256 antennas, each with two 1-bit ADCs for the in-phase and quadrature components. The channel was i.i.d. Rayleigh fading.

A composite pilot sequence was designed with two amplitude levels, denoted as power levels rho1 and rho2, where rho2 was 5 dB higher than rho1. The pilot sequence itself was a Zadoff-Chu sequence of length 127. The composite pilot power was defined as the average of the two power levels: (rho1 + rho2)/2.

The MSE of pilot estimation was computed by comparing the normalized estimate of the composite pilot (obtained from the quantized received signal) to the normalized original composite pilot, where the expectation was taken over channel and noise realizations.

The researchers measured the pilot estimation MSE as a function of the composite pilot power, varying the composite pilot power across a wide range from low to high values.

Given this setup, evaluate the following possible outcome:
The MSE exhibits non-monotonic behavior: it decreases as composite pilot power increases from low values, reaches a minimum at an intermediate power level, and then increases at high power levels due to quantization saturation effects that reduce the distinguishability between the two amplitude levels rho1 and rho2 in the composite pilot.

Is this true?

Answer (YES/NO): YES